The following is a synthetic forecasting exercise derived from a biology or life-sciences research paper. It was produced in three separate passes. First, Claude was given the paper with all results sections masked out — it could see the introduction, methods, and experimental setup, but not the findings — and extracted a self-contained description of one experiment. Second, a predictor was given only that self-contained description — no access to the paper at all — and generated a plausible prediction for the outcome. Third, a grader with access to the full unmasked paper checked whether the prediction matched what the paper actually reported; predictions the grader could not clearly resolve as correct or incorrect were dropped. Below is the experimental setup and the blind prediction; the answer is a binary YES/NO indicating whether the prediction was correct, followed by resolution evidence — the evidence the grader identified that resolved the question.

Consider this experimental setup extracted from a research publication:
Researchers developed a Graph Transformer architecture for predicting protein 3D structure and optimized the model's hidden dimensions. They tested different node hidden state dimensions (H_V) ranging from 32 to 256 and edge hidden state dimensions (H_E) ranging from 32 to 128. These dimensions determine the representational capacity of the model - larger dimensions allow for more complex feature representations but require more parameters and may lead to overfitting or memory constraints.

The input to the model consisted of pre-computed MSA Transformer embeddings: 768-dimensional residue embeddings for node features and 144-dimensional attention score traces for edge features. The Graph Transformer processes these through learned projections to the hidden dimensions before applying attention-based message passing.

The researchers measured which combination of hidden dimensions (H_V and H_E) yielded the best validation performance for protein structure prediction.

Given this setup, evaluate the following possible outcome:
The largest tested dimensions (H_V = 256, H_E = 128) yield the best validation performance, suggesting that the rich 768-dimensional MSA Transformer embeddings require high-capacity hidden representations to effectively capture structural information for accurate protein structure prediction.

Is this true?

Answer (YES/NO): NO